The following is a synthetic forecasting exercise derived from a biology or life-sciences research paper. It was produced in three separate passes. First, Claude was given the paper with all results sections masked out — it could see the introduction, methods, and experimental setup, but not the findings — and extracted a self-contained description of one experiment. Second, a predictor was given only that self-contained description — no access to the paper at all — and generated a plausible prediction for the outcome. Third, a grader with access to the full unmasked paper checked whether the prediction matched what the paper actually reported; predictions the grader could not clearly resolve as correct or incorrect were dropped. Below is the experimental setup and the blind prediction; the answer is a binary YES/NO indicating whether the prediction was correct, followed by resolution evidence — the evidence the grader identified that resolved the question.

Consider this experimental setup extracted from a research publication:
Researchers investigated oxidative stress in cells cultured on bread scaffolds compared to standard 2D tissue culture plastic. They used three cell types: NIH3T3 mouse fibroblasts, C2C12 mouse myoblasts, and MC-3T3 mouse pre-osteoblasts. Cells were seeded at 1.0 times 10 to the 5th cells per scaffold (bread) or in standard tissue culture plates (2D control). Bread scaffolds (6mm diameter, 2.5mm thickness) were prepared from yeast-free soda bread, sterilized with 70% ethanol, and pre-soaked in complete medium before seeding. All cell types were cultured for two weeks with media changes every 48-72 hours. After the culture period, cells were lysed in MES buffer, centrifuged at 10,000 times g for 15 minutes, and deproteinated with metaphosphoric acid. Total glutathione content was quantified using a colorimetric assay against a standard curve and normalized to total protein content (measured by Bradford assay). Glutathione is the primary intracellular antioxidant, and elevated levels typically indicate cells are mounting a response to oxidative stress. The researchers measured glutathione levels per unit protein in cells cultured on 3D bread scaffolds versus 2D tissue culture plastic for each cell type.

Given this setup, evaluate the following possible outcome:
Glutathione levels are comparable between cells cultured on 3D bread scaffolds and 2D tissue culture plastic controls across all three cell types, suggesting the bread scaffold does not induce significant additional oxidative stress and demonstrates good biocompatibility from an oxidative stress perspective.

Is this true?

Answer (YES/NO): NO